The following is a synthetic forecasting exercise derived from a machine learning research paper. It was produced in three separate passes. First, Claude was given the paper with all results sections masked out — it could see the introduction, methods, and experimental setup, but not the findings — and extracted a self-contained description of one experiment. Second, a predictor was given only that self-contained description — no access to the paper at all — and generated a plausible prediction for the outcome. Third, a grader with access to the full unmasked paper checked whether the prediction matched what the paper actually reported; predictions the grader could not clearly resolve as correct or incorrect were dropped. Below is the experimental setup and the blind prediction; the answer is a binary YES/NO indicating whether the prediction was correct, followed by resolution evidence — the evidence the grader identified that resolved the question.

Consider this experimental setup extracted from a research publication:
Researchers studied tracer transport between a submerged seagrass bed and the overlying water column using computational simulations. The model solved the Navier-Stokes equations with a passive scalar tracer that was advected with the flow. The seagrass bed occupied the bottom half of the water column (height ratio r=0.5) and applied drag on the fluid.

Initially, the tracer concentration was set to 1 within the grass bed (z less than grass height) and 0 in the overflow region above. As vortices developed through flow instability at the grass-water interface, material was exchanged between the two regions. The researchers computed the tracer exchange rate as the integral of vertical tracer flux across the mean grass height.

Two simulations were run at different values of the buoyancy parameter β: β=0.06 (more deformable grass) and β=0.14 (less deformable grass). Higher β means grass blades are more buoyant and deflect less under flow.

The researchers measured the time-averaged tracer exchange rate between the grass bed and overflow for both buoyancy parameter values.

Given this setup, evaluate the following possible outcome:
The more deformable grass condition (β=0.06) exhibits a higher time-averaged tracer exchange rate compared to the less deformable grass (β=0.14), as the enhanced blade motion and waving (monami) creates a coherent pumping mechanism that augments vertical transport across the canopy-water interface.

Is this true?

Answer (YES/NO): NO